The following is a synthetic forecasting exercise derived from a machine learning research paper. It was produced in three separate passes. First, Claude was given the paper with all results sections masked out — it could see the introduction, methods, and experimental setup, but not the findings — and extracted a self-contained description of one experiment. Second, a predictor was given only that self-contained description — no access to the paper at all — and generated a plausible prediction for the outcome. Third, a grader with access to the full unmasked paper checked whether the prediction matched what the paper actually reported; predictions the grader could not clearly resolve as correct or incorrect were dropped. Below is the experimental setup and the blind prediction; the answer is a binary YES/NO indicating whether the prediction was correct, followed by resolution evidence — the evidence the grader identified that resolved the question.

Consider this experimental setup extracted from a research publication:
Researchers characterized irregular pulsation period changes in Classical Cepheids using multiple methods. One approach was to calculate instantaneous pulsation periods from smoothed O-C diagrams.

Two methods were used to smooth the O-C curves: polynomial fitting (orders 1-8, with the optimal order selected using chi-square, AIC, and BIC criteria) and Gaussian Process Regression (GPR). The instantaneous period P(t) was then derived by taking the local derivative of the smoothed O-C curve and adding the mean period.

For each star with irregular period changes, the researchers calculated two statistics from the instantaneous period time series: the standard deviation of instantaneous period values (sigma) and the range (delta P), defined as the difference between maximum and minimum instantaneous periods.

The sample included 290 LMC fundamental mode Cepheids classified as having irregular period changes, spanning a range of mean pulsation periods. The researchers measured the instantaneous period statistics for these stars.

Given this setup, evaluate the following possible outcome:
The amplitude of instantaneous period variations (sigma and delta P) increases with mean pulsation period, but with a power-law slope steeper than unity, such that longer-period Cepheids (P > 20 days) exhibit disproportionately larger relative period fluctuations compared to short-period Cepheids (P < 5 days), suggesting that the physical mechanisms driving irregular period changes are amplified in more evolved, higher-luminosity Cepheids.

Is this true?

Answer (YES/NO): NO